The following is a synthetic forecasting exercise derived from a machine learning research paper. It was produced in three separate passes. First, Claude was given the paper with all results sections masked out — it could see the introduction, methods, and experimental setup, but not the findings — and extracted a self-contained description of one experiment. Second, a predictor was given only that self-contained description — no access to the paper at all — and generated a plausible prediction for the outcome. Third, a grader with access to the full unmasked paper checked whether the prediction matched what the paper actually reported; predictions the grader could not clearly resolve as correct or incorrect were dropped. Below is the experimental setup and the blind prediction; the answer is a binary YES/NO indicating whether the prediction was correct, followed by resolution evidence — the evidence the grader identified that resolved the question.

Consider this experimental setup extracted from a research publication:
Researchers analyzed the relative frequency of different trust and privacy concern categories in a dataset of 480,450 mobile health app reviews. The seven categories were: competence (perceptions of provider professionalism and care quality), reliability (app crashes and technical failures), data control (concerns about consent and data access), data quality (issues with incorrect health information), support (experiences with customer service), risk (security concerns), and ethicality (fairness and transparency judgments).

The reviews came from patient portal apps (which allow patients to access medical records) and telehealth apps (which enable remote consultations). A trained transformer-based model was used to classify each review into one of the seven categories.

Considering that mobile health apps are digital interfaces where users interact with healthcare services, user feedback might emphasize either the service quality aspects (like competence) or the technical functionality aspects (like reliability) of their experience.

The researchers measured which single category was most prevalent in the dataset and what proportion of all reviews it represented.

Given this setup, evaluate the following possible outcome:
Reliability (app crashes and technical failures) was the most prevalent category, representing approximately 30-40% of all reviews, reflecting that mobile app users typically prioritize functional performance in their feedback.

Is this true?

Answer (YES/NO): NO